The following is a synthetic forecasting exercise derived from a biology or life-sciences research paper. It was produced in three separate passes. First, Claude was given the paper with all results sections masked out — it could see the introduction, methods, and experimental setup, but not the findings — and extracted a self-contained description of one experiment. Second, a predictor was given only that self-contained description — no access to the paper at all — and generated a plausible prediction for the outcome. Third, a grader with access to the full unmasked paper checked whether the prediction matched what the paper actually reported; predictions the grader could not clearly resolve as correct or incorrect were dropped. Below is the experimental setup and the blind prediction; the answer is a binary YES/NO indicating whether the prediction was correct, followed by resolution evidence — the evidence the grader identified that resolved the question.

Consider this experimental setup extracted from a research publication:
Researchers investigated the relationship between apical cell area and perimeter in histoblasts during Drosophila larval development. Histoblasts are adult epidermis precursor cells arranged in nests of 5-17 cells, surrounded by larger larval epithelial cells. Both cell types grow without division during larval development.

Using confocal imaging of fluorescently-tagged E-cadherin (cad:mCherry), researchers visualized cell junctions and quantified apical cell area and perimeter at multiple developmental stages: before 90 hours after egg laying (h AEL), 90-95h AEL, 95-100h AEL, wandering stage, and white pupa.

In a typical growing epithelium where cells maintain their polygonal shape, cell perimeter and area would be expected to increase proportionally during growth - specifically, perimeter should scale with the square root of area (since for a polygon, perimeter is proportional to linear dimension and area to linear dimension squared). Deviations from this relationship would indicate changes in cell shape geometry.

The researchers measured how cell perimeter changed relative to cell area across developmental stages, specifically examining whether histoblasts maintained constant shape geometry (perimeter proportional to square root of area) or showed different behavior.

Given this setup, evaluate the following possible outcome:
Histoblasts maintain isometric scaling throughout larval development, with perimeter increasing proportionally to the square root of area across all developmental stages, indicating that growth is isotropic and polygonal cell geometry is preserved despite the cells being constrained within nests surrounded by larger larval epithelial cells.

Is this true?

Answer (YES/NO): NO